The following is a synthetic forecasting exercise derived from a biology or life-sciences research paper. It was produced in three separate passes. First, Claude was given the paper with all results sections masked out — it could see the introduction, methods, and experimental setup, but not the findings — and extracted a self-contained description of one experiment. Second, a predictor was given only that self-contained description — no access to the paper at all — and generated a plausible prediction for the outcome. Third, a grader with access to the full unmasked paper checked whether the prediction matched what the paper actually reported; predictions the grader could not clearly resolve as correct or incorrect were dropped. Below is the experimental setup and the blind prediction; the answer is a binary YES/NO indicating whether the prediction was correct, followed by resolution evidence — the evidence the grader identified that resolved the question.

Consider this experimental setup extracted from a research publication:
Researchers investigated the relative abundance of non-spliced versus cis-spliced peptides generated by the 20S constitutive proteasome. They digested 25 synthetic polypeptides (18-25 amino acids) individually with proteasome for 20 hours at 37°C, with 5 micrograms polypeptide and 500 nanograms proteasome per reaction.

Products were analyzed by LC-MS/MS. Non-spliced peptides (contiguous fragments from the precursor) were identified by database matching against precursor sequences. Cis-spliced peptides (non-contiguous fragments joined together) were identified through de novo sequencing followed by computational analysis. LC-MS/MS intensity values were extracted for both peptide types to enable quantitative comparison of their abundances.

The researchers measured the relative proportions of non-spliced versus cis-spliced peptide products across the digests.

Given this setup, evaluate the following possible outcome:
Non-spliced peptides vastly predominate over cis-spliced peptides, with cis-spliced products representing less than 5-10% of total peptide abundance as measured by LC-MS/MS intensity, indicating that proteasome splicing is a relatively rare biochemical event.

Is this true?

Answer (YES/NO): NO